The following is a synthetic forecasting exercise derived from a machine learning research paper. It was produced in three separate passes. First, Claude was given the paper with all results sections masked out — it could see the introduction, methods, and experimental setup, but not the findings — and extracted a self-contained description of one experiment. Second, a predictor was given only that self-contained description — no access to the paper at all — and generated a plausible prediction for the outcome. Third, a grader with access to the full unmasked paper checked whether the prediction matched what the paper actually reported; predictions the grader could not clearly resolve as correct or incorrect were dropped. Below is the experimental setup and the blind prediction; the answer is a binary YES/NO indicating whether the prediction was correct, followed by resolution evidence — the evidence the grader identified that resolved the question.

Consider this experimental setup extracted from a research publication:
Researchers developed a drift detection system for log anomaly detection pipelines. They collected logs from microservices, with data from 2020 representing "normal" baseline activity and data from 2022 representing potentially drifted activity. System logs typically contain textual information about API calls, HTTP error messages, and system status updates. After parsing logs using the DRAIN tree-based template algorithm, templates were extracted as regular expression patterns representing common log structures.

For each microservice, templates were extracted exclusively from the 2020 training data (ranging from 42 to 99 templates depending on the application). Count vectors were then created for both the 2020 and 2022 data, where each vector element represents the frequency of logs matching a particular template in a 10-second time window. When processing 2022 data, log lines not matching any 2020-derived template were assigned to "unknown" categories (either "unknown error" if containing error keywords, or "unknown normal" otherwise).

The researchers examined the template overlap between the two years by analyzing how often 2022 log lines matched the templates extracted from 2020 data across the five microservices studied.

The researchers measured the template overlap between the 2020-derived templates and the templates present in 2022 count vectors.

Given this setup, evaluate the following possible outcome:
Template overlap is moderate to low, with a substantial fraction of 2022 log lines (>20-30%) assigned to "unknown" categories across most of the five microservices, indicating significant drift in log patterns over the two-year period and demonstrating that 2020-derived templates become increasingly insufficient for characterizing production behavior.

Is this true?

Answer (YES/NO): NO